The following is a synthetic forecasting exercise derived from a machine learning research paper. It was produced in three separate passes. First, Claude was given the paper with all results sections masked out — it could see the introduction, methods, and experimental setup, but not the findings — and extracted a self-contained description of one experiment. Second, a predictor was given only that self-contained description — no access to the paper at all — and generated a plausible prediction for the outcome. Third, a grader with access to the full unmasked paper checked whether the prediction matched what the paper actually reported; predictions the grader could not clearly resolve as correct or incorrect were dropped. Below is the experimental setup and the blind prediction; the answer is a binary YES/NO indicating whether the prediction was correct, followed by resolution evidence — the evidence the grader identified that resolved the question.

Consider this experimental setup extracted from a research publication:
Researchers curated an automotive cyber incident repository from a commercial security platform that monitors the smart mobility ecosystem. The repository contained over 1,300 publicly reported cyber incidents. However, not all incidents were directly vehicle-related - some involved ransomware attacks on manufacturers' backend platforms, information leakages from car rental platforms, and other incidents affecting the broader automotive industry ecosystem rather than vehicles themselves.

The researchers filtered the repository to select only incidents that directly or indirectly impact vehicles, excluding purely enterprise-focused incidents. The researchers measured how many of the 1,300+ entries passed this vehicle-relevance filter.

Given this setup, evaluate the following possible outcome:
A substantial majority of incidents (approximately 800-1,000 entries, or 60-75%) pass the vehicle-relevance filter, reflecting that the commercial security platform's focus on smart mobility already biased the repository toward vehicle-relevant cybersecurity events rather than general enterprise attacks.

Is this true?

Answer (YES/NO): NO